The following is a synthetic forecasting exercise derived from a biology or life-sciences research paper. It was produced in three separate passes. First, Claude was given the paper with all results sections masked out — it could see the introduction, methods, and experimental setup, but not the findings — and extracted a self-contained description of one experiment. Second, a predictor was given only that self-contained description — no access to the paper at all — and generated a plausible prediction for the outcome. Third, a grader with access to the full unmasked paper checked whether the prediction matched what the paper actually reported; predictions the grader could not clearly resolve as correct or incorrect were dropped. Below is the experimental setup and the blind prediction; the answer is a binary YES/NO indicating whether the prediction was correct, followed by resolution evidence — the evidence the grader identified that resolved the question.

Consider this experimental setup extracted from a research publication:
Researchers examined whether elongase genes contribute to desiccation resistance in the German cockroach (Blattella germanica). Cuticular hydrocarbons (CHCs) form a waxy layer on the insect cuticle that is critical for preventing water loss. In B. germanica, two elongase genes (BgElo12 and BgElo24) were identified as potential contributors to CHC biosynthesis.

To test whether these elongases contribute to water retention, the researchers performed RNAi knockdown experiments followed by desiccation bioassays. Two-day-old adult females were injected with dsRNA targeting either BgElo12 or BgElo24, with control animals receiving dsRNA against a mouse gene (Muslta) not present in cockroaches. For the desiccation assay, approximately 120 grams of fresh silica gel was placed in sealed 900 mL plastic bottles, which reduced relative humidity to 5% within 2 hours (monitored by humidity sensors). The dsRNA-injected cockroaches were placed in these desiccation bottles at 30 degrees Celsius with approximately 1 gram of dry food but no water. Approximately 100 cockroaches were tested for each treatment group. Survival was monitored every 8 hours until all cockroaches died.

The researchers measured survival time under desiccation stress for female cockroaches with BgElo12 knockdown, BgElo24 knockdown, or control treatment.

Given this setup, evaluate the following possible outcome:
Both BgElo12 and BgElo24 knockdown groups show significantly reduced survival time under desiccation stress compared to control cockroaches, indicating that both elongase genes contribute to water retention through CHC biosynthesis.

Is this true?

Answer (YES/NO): NO